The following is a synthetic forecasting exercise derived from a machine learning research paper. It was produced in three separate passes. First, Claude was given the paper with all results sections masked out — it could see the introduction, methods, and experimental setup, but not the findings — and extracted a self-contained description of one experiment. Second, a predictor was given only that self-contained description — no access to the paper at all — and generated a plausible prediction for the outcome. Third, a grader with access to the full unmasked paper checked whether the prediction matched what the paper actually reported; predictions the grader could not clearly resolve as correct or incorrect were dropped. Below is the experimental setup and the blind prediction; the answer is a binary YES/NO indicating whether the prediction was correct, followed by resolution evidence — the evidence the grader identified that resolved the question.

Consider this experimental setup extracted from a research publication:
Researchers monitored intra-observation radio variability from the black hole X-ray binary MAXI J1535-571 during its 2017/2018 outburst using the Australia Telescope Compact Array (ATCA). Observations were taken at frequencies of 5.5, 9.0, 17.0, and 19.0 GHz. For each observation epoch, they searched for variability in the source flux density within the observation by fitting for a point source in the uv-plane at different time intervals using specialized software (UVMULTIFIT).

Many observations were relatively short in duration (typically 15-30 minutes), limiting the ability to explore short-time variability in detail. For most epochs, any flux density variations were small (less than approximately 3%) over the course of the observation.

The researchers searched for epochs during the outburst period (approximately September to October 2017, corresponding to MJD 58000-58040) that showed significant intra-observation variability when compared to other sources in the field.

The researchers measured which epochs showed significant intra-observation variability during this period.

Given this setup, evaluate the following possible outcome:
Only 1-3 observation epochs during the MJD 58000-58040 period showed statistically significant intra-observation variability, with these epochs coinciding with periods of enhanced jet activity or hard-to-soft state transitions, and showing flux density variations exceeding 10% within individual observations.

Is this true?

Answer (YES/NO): YES